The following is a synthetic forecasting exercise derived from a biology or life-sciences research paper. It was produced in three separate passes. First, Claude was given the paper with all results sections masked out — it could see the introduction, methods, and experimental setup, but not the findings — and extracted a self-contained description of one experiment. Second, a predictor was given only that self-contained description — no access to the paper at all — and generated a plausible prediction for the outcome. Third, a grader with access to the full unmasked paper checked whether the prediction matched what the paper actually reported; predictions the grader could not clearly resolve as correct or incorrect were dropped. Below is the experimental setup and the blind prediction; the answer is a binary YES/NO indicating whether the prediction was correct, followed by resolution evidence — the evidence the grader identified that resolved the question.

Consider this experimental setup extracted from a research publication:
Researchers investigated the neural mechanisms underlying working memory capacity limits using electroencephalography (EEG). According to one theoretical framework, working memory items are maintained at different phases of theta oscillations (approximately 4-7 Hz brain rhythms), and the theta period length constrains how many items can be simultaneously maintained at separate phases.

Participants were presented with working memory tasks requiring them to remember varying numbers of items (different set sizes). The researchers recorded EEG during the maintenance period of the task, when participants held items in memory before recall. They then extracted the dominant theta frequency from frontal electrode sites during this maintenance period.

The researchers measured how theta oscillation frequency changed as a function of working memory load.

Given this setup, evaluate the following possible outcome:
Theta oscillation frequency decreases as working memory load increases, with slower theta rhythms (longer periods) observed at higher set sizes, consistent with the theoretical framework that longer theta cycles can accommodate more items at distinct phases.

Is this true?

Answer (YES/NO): YES